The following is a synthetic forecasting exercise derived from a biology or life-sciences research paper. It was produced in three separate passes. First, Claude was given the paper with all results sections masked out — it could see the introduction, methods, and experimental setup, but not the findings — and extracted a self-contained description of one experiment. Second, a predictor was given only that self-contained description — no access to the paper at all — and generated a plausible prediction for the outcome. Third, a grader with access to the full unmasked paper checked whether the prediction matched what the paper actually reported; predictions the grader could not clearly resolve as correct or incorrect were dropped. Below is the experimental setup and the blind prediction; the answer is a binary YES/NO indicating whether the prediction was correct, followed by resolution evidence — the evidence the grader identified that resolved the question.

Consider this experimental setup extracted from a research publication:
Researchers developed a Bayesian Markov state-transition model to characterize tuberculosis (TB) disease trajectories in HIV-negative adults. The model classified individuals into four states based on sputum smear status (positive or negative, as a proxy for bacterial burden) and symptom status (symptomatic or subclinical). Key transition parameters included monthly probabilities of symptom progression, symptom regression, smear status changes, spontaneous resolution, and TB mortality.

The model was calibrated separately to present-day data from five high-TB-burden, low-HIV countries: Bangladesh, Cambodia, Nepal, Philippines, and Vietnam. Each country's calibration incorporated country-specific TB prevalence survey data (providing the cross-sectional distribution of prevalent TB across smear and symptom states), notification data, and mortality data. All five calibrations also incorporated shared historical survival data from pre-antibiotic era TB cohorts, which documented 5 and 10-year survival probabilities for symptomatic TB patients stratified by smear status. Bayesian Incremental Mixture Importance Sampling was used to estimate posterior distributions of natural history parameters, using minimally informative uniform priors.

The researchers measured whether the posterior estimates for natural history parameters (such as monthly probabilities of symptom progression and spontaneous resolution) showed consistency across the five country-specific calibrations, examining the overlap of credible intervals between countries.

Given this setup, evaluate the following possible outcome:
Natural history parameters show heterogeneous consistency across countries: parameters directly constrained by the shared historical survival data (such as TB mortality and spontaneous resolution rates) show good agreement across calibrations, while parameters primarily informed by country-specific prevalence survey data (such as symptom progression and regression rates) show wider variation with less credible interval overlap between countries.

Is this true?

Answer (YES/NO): NO